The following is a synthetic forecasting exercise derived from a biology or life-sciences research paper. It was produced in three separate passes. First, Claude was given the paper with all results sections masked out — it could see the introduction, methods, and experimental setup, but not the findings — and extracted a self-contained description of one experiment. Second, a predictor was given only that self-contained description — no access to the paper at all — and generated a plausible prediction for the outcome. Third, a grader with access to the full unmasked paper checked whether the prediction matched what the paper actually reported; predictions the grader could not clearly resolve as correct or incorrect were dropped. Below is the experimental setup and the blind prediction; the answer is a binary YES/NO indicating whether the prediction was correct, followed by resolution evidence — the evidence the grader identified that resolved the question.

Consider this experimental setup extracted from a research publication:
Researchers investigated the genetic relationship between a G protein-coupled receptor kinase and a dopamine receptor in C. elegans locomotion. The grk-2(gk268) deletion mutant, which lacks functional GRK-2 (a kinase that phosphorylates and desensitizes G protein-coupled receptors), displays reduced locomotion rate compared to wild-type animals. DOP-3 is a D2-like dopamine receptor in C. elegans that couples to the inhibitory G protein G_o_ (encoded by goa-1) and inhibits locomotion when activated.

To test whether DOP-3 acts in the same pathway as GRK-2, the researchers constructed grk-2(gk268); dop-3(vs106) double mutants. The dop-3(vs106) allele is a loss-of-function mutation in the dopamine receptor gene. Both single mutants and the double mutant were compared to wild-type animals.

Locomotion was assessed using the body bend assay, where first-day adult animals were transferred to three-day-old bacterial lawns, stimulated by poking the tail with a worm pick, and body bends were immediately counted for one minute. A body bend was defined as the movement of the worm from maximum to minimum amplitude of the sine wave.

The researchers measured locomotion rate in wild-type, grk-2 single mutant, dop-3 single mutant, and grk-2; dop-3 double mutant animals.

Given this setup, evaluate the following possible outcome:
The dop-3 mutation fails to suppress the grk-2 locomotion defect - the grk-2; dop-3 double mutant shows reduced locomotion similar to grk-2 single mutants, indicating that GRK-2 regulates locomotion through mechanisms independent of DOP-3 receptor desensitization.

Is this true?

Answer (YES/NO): NO